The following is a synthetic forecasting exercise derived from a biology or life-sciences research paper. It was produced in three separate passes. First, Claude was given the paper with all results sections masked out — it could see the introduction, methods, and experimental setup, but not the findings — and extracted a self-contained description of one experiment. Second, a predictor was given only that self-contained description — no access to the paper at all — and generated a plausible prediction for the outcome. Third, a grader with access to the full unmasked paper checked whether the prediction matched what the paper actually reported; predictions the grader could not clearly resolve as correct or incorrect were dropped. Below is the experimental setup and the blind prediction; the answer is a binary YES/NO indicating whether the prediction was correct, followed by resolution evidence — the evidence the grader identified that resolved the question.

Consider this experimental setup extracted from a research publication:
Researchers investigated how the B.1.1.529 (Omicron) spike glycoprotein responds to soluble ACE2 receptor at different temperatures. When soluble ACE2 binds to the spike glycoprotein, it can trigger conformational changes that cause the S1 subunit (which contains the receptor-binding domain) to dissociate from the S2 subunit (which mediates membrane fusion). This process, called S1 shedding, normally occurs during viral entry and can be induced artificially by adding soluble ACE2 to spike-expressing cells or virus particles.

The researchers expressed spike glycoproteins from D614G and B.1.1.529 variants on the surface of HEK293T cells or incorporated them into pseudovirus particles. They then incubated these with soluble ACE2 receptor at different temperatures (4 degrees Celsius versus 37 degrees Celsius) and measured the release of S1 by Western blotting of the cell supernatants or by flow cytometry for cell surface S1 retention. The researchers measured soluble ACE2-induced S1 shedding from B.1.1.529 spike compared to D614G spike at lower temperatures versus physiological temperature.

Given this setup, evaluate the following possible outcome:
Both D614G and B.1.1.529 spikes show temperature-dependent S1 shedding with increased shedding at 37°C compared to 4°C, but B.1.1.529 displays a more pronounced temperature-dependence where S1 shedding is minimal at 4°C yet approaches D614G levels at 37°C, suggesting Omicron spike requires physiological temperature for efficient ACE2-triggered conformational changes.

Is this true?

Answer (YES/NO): NO